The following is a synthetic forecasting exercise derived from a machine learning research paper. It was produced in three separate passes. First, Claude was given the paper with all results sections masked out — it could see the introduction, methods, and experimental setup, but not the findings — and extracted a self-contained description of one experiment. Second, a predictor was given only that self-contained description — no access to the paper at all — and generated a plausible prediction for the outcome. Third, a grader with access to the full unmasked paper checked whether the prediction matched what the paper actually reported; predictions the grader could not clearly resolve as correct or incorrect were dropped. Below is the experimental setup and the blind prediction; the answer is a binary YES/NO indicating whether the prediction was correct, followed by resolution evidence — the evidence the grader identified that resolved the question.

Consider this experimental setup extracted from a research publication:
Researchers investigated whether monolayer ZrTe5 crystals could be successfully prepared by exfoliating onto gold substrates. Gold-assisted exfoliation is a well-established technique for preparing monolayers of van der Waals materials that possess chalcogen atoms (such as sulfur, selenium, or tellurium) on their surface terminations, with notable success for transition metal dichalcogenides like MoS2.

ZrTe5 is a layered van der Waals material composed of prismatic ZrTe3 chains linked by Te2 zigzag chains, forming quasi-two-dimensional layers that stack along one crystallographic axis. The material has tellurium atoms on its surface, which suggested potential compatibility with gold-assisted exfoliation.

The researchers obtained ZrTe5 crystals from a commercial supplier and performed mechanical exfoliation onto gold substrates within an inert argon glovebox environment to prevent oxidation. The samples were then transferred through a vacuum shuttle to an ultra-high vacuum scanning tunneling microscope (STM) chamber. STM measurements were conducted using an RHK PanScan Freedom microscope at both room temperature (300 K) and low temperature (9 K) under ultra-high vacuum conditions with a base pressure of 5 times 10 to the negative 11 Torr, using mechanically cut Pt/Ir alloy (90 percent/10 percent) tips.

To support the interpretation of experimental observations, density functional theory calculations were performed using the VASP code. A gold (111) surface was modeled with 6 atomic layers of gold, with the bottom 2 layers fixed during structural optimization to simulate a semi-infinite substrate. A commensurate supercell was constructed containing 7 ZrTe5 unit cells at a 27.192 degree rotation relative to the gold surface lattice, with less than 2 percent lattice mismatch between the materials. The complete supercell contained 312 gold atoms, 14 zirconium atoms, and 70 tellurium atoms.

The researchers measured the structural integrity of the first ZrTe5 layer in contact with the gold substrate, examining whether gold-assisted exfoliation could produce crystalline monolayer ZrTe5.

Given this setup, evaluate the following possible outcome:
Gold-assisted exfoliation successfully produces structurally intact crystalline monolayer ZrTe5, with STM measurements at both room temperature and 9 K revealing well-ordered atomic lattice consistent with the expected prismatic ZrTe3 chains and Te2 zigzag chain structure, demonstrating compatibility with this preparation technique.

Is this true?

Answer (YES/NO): NO